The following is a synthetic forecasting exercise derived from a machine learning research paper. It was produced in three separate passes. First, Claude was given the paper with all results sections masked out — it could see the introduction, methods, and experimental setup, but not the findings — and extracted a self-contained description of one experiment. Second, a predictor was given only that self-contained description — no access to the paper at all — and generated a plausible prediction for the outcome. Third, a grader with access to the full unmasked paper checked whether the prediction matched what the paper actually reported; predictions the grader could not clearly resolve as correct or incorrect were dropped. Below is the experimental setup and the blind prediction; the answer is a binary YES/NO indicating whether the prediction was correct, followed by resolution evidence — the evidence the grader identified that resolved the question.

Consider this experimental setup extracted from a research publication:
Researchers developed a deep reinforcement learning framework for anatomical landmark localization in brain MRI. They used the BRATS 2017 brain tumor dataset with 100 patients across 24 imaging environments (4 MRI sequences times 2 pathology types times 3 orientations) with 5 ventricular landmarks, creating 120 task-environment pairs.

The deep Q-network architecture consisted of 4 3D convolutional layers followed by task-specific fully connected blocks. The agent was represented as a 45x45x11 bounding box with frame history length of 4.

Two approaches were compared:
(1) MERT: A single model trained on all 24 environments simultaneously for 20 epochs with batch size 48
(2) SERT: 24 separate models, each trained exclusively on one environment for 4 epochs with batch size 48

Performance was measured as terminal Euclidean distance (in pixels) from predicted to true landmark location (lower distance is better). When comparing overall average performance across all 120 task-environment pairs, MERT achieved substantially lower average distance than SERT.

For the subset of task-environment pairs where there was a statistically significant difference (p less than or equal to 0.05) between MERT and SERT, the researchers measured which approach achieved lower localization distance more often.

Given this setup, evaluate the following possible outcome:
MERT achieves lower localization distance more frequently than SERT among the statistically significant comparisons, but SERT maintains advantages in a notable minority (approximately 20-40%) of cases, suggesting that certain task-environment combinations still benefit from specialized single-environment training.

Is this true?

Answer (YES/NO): NO